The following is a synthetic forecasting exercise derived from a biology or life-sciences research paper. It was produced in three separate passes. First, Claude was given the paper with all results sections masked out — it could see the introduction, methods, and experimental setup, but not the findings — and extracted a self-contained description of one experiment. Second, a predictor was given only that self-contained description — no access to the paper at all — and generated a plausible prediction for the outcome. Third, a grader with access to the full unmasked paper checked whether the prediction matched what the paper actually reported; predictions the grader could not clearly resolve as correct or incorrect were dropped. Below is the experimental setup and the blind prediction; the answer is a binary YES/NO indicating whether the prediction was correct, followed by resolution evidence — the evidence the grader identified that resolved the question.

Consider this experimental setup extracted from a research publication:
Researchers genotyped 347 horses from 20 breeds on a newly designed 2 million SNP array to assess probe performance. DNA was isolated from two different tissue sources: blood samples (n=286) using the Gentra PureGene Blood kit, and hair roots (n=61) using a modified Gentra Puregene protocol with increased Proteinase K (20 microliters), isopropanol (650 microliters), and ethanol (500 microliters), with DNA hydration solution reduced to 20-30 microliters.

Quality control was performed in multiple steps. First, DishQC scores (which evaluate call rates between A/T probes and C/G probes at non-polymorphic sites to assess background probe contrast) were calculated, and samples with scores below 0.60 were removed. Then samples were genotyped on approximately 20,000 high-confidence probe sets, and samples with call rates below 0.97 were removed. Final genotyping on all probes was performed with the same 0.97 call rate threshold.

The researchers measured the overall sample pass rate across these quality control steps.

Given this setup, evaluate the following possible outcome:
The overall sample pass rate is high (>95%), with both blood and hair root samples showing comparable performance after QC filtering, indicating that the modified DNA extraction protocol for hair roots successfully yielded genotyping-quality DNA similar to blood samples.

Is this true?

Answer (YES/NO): NO